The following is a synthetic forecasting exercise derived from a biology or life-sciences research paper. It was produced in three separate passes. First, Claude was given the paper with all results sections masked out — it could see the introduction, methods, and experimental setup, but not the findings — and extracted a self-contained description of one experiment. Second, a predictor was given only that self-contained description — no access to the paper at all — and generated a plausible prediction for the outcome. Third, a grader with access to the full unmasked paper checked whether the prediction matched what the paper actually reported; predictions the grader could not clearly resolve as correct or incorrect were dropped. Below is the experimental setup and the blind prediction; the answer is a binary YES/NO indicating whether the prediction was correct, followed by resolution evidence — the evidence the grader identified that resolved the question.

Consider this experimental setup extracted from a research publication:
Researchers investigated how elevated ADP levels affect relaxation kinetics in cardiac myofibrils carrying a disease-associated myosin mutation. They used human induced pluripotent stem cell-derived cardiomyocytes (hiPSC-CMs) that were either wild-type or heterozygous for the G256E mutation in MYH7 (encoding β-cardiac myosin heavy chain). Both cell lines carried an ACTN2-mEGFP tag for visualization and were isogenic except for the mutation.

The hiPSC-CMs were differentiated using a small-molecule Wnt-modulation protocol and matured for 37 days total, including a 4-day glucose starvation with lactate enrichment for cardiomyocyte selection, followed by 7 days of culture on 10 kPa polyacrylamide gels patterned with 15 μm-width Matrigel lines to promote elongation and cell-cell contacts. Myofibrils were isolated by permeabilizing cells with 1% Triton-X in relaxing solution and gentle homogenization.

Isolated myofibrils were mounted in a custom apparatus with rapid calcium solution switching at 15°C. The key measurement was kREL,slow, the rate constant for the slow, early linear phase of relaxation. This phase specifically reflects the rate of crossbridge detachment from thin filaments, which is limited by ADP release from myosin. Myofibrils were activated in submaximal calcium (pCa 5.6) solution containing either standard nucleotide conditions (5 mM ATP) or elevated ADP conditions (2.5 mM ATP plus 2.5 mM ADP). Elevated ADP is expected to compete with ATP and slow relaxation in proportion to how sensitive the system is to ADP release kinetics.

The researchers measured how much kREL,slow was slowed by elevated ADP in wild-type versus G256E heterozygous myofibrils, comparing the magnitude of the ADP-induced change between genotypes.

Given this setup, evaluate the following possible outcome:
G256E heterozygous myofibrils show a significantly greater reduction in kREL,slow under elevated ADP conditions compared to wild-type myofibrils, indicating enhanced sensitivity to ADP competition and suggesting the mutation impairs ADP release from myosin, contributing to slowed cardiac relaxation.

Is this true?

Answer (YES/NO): NO